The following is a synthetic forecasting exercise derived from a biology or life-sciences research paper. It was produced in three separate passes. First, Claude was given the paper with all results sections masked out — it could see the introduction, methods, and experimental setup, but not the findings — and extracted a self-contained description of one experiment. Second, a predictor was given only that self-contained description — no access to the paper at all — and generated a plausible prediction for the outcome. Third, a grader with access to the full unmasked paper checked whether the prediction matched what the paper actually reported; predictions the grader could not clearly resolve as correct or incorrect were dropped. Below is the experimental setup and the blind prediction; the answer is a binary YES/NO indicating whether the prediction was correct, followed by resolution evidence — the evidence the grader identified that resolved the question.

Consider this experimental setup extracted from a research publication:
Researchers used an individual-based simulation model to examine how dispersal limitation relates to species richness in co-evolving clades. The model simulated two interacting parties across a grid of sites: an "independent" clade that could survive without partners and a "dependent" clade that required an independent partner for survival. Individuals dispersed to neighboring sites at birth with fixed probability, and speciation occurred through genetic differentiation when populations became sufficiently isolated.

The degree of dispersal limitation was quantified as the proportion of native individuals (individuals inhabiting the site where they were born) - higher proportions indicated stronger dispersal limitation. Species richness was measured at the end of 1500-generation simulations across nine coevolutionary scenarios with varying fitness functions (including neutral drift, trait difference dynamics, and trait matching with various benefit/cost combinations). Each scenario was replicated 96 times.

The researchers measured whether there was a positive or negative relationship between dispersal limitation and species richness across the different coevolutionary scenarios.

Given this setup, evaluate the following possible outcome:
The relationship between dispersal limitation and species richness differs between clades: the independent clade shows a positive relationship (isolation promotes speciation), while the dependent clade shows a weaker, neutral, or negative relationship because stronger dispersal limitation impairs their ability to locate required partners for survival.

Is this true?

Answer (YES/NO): NO